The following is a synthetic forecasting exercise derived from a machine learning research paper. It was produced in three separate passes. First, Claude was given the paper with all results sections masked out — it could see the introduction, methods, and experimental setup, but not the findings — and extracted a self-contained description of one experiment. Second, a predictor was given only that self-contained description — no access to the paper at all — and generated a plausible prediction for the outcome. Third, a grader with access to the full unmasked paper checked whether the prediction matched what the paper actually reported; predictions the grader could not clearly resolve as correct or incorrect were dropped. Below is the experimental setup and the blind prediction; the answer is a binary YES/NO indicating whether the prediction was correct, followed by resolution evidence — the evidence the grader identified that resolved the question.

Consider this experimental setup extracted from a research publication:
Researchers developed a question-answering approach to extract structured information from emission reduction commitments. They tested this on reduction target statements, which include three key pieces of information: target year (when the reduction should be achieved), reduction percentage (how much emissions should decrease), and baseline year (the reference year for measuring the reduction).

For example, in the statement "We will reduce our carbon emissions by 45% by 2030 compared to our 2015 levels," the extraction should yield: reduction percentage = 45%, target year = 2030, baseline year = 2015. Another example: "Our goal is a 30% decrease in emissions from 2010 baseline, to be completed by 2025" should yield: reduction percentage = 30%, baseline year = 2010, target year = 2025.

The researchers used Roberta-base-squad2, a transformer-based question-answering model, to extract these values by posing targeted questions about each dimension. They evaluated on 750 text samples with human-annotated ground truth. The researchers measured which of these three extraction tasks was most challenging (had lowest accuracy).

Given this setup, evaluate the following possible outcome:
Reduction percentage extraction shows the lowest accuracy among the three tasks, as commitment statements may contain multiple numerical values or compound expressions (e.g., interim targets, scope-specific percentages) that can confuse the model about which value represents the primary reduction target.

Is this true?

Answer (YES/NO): NO